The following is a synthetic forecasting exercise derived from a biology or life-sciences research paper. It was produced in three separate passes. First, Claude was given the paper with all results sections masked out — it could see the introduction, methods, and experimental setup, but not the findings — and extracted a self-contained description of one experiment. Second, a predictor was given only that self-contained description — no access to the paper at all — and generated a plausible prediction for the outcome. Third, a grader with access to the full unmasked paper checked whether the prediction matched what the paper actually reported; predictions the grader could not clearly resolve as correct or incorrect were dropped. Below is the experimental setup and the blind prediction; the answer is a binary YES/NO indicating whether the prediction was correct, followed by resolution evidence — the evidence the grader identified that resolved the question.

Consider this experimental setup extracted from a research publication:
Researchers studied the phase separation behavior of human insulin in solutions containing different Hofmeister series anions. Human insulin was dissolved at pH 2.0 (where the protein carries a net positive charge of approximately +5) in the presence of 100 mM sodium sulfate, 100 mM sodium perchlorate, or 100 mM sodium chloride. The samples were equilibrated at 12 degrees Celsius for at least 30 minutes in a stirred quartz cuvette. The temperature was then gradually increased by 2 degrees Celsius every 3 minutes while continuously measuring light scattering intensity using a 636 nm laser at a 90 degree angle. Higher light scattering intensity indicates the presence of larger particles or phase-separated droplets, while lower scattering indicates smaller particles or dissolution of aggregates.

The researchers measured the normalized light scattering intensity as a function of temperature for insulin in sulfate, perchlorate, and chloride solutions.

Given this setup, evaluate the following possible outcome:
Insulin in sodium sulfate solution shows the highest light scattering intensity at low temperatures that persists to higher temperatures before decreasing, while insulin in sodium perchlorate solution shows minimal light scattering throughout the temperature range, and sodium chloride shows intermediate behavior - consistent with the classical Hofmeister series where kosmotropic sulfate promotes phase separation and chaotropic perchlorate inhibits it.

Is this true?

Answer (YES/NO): NO